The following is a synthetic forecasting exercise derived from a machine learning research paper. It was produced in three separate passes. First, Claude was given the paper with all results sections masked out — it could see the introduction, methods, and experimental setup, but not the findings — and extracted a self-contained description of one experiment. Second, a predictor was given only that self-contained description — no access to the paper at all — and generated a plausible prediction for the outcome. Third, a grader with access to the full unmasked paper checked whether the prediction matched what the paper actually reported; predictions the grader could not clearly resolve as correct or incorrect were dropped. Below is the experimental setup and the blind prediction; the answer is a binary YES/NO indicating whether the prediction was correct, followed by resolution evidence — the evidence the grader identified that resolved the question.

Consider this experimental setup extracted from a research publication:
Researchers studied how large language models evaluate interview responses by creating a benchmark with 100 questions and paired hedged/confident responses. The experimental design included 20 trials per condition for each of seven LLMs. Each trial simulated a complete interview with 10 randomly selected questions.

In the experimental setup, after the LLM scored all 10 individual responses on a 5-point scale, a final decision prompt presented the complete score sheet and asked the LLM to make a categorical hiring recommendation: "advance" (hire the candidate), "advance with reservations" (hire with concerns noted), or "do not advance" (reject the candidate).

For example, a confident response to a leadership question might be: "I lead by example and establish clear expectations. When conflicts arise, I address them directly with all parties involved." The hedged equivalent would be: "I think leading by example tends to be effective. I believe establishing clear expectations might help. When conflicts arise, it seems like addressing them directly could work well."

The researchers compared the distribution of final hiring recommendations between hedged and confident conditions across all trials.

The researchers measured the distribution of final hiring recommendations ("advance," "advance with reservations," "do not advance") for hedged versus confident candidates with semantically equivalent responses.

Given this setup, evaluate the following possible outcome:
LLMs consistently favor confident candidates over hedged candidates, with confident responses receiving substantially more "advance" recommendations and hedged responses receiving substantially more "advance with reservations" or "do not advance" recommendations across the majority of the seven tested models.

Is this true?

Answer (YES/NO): YES